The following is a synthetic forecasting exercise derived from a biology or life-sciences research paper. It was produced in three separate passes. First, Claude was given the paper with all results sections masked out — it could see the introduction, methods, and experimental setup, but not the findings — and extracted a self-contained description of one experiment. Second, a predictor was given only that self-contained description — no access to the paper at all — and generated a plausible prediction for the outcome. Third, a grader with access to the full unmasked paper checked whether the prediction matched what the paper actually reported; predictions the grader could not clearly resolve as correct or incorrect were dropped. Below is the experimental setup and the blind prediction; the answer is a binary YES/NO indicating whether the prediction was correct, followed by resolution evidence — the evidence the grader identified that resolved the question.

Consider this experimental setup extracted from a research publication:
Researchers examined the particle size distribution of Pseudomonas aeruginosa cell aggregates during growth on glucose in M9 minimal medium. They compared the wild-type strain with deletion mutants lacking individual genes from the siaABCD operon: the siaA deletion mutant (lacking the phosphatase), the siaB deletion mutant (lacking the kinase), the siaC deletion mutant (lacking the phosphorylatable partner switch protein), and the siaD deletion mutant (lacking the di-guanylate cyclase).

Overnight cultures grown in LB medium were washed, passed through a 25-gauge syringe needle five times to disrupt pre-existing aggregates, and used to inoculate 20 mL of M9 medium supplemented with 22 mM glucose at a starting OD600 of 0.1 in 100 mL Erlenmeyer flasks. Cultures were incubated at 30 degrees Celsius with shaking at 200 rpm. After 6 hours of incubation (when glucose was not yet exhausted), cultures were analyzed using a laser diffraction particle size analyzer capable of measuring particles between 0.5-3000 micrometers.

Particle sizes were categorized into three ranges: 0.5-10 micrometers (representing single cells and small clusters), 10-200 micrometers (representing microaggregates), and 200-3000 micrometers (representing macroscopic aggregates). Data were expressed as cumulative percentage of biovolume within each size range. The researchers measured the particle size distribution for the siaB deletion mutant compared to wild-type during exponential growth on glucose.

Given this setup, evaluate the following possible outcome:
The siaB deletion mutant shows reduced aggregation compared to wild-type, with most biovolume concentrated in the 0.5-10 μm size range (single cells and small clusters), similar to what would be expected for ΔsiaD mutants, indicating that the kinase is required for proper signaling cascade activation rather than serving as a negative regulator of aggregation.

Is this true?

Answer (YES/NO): NO